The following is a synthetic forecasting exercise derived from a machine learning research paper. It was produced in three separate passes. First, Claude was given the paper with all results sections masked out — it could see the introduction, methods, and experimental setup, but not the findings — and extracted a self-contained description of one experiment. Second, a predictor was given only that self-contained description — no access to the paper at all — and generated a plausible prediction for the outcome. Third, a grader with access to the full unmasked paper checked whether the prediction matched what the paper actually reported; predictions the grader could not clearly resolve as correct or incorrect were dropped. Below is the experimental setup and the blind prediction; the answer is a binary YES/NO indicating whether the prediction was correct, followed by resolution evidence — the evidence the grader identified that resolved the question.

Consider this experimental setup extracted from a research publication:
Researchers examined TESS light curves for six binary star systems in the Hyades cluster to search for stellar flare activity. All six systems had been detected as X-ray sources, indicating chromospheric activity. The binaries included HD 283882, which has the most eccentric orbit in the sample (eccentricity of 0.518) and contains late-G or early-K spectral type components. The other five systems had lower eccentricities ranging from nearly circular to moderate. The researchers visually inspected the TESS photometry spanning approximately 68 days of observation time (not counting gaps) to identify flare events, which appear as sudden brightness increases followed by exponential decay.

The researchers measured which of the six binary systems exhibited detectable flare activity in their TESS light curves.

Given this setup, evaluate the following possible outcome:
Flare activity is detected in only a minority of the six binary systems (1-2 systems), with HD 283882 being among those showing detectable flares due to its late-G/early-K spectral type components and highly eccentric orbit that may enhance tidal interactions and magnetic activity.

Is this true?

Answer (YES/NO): YES